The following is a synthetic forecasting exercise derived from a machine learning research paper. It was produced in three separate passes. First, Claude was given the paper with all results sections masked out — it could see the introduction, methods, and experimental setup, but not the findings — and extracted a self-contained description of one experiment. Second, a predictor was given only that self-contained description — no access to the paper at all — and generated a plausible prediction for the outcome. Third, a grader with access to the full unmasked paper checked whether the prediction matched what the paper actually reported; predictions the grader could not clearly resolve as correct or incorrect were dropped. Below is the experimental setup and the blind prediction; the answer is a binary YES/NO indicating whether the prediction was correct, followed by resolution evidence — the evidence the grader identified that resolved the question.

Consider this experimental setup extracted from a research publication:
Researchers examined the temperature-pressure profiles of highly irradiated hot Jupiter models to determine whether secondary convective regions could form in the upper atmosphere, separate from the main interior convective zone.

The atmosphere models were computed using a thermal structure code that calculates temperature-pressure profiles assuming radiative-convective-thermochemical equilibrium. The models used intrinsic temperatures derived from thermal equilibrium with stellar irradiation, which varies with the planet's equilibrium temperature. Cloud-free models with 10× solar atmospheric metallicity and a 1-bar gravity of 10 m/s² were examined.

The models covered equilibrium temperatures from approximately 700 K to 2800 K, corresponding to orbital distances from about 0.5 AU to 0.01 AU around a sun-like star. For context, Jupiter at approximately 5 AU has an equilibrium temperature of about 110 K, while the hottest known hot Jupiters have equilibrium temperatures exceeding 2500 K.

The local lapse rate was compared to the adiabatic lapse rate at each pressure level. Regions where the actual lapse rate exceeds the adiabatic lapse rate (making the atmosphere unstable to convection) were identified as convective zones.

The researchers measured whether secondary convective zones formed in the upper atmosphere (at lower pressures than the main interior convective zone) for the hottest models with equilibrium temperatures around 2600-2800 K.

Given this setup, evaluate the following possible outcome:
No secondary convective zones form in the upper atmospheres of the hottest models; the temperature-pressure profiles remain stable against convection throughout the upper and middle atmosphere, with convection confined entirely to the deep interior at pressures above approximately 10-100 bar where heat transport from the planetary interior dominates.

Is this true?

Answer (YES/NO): NO